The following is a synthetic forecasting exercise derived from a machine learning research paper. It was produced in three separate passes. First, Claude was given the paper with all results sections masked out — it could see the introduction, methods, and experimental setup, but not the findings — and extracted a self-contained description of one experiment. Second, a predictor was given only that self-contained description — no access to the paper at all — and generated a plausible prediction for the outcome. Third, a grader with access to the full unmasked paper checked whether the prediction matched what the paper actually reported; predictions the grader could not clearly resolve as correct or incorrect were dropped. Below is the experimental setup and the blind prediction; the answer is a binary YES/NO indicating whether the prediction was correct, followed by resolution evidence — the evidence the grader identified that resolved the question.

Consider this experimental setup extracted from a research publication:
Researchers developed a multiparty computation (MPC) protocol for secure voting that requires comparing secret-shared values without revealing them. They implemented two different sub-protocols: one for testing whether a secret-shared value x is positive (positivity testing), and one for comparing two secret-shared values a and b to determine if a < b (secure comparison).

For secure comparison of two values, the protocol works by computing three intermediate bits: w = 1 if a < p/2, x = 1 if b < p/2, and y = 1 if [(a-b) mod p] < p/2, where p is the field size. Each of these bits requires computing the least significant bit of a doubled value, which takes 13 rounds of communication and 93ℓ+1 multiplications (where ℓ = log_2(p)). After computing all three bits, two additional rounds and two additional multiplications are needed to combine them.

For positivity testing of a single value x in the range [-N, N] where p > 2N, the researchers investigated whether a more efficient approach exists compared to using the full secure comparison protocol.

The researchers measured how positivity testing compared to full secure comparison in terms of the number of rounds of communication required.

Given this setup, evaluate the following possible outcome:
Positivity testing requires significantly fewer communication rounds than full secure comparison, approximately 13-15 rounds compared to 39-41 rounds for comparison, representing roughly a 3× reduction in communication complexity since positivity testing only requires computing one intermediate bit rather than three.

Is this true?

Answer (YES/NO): NO